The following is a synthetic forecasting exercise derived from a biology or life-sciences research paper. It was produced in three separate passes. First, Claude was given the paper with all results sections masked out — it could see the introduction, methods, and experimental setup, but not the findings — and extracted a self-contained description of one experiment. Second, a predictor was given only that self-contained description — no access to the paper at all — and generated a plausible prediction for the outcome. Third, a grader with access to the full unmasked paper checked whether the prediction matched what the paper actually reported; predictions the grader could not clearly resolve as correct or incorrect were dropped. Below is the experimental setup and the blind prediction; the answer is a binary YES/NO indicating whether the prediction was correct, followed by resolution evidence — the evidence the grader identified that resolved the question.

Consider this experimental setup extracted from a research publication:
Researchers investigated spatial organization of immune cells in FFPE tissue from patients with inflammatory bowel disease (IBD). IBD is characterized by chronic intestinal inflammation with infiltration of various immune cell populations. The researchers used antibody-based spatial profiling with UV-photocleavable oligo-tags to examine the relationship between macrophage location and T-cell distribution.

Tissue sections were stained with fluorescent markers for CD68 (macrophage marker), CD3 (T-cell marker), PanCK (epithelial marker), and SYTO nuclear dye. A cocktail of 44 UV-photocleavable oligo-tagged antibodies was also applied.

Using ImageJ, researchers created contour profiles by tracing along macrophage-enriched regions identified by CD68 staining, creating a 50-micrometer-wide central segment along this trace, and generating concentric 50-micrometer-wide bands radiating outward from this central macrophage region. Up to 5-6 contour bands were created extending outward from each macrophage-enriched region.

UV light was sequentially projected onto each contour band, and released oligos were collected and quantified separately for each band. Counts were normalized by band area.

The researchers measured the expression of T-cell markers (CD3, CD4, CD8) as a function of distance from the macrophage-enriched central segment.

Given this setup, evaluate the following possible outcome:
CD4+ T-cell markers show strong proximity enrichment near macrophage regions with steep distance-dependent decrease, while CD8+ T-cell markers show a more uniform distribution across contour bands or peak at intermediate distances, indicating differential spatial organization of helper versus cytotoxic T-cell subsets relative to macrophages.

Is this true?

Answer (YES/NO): NO